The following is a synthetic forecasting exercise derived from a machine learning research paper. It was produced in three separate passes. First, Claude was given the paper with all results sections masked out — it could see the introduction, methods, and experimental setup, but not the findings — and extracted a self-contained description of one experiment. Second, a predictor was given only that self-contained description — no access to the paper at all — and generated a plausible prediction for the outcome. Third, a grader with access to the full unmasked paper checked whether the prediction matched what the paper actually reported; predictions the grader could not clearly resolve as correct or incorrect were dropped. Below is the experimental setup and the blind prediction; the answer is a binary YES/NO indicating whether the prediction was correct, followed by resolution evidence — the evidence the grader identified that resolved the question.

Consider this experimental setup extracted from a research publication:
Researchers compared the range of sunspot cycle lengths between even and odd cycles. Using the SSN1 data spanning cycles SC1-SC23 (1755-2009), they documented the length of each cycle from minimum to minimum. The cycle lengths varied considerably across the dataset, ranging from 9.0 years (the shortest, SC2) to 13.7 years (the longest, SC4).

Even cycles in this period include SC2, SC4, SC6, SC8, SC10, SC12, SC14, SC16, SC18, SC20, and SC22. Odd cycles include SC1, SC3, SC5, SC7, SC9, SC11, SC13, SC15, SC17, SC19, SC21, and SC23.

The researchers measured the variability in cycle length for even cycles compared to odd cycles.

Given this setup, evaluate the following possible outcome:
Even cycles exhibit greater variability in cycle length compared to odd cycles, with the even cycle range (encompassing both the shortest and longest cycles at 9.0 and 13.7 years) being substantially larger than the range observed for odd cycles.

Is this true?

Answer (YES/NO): YES